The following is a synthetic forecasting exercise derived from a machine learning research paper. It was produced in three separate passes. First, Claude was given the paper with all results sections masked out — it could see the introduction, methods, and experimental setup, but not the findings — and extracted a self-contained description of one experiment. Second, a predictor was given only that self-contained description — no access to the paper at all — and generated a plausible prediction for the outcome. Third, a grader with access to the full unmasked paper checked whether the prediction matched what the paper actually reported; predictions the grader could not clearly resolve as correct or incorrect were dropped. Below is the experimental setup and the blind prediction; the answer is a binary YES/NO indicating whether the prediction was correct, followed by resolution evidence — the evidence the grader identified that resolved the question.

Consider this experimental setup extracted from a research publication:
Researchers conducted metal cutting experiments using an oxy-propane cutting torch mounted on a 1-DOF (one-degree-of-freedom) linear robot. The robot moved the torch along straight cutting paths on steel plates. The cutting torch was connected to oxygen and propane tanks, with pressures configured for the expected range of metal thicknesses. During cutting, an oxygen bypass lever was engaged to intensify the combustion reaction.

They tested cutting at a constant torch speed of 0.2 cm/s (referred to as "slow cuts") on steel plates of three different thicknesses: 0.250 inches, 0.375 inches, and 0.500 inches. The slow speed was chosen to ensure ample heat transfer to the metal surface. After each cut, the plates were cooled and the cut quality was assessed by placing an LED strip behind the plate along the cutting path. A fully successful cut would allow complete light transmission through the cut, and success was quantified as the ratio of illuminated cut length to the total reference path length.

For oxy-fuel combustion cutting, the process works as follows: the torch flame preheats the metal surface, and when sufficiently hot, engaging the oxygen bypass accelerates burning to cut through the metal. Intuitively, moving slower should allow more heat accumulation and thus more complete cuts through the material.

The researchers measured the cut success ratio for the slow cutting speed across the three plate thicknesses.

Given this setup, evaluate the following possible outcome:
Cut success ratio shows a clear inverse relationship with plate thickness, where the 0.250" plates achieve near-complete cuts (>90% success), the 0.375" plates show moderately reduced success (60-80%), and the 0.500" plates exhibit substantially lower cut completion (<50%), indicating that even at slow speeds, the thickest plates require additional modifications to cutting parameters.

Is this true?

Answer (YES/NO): NO